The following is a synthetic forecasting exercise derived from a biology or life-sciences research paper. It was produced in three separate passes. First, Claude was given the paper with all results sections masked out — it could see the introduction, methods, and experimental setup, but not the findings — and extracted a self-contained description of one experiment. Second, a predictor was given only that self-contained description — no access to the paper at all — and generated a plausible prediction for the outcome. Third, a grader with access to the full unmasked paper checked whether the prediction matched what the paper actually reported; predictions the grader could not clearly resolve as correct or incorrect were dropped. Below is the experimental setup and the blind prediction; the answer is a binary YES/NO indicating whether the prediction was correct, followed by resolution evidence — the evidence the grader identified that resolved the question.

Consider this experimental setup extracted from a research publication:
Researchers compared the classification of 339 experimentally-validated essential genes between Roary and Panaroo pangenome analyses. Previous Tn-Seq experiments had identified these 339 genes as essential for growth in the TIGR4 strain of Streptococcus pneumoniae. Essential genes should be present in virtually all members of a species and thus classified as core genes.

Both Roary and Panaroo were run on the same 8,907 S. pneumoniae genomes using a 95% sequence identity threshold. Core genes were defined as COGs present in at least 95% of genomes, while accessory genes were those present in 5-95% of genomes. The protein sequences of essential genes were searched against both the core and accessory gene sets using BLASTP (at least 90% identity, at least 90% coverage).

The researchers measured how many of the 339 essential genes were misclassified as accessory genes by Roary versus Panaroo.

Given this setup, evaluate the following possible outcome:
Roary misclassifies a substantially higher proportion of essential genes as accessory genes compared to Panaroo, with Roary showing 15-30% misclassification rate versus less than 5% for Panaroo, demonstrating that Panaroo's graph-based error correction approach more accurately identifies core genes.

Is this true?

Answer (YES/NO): NO